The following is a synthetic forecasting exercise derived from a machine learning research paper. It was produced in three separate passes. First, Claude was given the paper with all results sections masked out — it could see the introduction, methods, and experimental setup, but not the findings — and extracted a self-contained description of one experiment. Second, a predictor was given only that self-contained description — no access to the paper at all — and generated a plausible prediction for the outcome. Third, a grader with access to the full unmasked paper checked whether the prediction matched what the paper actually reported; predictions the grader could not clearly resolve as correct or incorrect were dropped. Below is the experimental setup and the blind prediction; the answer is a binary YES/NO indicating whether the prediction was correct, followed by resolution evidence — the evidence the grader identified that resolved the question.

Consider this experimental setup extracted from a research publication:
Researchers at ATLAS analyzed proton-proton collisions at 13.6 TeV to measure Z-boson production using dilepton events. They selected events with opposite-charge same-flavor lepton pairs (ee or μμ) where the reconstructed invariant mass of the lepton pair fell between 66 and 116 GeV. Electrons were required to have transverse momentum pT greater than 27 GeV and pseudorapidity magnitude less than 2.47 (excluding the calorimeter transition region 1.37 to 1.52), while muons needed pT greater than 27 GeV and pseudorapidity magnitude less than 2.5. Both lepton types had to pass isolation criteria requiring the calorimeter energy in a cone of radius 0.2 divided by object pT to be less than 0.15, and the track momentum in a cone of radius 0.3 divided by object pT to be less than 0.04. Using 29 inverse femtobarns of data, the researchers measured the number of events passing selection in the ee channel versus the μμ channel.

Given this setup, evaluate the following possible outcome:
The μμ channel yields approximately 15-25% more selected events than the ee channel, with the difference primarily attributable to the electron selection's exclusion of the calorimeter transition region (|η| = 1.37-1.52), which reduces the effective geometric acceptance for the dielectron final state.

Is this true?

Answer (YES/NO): NO